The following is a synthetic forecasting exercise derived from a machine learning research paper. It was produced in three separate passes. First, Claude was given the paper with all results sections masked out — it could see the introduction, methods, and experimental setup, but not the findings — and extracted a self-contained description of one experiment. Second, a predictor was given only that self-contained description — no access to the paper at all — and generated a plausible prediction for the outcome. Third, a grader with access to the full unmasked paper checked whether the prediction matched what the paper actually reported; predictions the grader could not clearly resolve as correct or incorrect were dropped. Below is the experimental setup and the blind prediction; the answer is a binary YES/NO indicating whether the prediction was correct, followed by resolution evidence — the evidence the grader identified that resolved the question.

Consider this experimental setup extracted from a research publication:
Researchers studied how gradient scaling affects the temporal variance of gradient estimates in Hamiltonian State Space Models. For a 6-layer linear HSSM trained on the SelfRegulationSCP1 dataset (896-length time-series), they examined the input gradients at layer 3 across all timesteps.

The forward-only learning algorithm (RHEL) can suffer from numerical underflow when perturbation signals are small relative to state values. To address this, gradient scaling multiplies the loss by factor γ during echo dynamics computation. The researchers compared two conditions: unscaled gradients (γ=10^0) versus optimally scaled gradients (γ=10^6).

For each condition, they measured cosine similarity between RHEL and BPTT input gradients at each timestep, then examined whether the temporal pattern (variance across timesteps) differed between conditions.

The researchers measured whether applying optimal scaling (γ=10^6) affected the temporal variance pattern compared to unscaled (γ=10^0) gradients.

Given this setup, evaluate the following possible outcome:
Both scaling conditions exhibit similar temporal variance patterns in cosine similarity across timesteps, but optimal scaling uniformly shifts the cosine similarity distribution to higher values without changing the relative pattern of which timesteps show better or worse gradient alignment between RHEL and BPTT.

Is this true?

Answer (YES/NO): NO